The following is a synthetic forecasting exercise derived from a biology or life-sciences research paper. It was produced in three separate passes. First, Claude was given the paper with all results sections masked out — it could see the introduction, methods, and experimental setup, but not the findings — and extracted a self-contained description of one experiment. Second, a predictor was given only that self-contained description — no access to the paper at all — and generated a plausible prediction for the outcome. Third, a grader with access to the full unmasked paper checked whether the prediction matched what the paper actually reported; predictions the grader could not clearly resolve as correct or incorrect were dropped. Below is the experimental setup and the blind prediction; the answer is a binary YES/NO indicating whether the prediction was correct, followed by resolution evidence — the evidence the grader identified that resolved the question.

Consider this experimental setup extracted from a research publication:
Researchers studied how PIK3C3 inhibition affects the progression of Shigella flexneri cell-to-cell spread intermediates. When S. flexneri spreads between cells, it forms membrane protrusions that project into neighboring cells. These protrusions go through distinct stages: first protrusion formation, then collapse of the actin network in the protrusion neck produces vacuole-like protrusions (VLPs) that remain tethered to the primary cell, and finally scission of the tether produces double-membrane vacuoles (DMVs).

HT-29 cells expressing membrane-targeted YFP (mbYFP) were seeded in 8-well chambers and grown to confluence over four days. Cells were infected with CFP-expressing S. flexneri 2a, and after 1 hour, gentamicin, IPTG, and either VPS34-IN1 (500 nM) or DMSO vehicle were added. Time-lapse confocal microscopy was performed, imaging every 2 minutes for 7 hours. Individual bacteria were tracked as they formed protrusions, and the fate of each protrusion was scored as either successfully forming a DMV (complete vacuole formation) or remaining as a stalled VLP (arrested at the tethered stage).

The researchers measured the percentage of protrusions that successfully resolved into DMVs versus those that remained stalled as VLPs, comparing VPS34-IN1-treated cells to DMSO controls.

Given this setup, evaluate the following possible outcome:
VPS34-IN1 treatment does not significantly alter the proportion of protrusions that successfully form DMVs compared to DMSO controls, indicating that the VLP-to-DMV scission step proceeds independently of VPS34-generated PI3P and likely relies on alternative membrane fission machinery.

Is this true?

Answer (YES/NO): NO